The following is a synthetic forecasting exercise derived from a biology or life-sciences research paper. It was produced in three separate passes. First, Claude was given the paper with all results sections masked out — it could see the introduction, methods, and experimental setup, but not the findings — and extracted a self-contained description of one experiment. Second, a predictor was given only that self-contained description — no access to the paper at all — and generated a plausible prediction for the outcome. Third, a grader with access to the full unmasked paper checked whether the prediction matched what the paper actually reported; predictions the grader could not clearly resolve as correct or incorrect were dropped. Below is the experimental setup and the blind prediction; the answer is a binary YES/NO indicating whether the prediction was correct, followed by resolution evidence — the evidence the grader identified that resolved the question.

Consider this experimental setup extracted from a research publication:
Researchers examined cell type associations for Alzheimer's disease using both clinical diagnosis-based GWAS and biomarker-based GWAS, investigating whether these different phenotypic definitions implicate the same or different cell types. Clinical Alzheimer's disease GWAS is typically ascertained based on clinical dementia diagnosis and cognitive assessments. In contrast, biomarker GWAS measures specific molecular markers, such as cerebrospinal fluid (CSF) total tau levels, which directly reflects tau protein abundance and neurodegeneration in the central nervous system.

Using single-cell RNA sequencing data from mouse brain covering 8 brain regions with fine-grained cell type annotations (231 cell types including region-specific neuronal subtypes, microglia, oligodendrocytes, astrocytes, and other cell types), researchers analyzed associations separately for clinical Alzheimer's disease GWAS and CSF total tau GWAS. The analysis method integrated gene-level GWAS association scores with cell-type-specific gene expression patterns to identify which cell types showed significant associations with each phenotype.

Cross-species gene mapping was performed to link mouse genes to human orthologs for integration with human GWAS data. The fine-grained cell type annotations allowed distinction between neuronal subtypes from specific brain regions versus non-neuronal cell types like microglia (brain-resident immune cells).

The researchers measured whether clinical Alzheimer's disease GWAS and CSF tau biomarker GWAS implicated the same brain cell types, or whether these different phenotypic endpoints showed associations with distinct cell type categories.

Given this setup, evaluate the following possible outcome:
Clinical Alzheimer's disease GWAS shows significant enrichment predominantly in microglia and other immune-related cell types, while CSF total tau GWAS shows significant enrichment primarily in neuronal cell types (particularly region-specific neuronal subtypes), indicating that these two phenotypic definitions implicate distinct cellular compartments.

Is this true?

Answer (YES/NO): YES